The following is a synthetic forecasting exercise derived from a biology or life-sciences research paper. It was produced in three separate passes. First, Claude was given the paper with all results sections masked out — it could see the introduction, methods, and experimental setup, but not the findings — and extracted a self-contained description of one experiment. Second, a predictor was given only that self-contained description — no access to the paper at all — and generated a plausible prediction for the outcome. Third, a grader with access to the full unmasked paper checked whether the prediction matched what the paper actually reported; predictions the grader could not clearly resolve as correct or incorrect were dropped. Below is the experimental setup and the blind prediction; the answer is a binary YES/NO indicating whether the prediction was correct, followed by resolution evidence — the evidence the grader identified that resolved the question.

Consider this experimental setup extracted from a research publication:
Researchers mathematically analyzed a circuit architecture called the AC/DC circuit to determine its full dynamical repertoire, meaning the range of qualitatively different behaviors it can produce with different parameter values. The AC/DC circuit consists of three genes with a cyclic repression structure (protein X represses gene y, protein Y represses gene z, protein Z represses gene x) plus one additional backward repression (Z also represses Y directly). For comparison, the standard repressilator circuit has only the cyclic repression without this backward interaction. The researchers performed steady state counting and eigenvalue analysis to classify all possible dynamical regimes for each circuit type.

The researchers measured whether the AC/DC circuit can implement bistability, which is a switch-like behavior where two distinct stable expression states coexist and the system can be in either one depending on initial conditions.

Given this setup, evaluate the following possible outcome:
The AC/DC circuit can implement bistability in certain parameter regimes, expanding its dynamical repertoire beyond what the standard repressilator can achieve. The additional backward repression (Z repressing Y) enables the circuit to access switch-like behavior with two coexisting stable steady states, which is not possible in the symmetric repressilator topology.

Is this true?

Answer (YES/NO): YES